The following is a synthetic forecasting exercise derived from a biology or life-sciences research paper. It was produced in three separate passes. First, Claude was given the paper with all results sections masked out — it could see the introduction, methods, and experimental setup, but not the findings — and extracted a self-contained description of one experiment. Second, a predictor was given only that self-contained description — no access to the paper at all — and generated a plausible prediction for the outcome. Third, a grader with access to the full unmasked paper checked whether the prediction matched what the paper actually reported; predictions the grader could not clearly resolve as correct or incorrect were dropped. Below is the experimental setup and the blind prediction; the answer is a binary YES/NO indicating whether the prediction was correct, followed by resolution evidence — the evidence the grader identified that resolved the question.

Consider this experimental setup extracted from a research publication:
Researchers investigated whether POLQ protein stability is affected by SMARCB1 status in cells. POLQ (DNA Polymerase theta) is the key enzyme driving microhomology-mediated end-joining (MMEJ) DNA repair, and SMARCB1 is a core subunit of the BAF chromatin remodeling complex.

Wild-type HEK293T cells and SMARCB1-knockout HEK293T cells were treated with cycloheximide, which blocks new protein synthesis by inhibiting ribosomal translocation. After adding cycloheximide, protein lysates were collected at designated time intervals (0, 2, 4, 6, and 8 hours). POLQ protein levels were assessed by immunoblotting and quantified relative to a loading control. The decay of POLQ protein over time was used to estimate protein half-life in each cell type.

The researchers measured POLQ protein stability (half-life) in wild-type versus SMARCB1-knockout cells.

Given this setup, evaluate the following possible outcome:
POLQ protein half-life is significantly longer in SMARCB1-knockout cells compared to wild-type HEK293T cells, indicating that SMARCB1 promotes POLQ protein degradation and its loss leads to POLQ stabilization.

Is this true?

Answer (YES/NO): NO